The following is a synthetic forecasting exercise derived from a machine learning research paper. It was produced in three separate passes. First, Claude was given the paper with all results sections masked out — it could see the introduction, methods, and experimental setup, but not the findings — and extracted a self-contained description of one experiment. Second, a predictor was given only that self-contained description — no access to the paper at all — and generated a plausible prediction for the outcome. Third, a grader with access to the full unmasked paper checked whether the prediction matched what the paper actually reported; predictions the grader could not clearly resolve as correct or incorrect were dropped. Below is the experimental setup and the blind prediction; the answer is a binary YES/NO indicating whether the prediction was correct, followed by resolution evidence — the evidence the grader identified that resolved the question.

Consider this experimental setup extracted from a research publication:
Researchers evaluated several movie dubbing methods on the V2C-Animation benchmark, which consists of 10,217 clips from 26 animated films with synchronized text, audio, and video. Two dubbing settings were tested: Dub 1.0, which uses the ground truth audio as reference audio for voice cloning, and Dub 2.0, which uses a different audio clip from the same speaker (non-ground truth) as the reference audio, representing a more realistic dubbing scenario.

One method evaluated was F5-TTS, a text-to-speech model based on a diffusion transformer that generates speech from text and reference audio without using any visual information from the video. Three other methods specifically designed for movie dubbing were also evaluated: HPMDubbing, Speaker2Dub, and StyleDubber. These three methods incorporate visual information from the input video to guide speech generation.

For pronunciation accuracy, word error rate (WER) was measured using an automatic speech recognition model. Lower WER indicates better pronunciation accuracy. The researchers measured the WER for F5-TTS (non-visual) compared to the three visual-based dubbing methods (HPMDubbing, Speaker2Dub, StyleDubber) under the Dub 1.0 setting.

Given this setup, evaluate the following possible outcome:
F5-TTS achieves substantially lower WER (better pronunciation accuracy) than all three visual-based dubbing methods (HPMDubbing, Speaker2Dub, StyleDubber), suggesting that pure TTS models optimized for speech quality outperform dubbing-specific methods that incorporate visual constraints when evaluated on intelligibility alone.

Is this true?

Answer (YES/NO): YES